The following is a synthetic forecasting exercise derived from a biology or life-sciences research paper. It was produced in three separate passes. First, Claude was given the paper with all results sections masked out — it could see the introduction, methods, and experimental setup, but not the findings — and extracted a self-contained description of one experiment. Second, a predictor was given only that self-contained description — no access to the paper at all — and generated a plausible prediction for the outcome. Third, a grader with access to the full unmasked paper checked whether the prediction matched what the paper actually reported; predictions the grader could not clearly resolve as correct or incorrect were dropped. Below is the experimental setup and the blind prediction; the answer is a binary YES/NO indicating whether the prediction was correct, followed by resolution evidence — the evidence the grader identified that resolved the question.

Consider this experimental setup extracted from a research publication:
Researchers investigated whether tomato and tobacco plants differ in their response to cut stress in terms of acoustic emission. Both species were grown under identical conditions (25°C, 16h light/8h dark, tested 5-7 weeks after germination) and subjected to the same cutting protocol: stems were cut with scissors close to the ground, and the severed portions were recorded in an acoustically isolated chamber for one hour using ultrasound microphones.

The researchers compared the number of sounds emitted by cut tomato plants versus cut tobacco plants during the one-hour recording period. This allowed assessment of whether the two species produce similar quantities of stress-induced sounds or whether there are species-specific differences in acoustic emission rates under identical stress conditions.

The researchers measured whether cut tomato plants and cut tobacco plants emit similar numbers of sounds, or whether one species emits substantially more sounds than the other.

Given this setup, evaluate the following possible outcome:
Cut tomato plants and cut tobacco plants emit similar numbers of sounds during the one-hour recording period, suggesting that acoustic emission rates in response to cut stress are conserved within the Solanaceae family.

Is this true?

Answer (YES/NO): NO